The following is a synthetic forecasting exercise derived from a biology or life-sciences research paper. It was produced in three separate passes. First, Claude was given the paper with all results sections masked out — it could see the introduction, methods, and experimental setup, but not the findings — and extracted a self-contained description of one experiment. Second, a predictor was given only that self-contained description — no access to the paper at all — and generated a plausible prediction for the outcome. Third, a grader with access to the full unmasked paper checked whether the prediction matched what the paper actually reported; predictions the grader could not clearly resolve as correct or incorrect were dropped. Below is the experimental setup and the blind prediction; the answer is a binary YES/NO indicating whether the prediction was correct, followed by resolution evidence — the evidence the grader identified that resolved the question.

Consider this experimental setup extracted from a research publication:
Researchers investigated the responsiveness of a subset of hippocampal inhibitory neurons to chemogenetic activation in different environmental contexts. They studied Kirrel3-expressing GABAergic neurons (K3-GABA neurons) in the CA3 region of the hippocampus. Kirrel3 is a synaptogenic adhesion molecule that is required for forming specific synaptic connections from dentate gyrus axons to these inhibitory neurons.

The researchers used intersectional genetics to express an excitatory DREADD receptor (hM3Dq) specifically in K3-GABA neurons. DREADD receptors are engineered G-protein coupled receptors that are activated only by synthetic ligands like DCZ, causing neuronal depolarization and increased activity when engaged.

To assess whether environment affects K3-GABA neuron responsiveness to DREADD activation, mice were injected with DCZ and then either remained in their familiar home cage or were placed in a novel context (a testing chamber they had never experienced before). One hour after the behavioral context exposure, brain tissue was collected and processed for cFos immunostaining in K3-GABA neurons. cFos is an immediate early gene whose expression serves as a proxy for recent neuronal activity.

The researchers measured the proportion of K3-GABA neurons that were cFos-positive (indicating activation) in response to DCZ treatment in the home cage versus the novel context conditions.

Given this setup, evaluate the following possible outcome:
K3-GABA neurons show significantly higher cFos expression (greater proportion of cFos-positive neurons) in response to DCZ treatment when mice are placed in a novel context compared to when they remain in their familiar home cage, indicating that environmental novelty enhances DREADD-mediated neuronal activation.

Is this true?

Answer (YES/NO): YES